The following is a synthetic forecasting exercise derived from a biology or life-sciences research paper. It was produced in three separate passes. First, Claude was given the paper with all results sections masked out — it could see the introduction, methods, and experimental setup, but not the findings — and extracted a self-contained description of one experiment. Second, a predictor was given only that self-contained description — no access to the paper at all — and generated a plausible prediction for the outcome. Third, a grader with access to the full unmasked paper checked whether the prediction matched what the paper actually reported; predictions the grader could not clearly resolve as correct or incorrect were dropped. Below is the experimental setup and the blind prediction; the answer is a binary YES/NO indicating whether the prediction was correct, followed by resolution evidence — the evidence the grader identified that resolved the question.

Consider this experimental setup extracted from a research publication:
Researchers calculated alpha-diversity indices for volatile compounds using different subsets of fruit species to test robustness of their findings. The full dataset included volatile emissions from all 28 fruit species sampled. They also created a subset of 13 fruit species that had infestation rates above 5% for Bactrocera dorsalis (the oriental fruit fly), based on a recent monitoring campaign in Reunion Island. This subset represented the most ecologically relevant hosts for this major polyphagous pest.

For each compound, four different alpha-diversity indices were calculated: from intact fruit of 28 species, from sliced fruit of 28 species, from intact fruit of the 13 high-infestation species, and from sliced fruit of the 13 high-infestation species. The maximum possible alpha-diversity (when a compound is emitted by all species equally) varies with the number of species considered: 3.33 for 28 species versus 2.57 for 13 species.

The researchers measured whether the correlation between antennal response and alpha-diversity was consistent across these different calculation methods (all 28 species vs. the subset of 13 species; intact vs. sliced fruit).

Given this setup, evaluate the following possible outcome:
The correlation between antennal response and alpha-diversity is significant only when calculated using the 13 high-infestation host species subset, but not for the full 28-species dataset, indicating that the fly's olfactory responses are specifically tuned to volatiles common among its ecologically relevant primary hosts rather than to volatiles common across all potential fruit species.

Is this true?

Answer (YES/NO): NO